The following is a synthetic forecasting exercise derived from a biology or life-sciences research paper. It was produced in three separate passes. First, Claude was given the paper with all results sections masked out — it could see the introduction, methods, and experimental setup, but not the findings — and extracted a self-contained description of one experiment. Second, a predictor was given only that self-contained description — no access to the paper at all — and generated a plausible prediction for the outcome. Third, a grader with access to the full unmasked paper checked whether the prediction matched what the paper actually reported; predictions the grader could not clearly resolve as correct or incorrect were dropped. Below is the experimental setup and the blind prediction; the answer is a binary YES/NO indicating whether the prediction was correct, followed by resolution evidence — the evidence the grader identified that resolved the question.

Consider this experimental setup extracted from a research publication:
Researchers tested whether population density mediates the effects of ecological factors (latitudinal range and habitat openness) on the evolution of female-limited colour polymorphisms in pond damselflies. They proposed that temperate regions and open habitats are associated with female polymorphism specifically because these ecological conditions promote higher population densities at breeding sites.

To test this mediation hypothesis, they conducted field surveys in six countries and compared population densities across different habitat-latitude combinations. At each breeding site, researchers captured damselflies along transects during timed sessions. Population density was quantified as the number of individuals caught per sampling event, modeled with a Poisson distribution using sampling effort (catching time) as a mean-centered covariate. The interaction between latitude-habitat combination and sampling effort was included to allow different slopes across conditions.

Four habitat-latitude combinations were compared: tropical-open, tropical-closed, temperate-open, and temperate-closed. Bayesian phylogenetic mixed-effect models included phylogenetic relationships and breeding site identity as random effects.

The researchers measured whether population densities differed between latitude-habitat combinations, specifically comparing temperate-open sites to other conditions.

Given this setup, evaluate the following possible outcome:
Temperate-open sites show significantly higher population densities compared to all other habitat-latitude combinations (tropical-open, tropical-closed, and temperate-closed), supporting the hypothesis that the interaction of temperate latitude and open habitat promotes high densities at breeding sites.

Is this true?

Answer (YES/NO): YES